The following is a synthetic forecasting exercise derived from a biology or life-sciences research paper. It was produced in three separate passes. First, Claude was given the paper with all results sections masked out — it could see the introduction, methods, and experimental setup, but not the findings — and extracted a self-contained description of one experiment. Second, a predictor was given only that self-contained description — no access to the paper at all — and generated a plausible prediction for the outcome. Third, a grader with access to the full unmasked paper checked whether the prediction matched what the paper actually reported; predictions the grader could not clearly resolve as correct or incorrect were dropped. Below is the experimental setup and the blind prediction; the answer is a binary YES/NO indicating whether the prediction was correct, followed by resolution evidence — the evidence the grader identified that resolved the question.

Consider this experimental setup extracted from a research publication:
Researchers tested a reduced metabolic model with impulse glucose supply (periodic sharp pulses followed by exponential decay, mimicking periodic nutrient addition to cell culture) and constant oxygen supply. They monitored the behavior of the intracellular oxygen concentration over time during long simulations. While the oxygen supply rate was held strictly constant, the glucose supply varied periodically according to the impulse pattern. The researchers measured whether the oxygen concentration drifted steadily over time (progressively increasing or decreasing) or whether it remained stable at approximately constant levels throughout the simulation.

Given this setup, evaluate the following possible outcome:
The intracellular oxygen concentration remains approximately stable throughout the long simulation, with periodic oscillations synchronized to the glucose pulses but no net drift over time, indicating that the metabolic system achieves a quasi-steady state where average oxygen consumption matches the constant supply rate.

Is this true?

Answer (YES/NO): NO